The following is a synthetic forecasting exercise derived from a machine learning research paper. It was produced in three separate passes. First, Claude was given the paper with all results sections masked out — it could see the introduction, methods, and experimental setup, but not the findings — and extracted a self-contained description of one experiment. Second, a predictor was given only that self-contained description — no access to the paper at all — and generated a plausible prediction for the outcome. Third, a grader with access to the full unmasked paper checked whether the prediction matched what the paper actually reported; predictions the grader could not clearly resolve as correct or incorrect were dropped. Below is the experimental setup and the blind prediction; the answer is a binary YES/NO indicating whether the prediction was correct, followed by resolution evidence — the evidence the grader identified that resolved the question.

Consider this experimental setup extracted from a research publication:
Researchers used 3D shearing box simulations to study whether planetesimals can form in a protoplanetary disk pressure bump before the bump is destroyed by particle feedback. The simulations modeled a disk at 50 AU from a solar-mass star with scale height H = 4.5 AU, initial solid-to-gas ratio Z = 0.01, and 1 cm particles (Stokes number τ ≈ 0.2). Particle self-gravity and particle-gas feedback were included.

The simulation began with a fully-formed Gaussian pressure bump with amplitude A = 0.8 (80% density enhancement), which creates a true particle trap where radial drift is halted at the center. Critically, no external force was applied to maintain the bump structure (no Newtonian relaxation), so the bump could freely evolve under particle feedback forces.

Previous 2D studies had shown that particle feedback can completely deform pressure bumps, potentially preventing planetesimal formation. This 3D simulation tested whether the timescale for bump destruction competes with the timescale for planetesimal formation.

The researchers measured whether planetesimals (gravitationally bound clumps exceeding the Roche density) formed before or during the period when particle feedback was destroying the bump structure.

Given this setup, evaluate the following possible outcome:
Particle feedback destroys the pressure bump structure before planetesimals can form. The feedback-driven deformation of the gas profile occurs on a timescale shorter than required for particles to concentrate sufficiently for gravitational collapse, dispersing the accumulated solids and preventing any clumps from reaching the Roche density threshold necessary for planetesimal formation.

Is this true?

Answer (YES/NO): NO